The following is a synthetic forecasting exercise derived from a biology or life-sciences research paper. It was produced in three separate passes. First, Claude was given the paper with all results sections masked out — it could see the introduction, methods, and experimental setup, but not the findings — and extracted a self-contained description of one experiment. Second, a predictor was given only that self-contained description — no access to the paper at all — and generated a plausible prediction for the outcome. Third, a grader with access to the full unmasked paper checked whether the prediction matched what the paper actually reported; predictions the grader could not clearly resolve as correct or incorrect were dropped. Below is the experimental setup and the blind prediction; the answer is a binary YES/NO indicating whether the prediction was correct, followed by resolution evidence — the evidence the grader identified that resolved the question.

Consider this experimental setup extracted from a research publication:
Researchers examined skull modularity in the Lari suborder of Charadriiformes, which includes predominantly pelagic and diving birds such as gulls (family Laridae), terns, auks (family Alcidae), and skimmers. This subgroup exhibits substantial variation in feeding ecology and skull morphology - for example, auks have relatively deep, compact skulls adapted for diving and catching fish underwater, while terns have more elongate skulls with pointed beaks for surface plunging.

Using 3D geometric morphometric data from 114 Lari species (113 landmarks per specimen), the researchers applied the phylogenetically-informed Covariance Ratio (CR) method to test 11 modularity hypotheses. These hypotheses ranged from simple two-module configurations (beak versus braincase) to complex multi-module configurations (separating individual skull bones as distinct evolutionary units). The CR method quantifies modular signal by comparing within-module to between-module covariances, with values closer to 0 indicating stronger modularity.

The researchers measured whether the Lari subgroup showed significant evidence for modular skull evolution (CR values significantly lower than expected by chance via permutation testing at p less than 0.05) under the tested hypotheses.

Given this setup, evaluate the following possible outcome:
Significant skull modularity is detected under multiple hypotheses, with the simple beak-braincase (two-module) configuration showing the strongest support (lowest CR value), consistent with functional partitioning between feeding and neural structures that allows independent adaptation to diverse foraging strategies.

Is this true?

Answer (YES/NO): NO